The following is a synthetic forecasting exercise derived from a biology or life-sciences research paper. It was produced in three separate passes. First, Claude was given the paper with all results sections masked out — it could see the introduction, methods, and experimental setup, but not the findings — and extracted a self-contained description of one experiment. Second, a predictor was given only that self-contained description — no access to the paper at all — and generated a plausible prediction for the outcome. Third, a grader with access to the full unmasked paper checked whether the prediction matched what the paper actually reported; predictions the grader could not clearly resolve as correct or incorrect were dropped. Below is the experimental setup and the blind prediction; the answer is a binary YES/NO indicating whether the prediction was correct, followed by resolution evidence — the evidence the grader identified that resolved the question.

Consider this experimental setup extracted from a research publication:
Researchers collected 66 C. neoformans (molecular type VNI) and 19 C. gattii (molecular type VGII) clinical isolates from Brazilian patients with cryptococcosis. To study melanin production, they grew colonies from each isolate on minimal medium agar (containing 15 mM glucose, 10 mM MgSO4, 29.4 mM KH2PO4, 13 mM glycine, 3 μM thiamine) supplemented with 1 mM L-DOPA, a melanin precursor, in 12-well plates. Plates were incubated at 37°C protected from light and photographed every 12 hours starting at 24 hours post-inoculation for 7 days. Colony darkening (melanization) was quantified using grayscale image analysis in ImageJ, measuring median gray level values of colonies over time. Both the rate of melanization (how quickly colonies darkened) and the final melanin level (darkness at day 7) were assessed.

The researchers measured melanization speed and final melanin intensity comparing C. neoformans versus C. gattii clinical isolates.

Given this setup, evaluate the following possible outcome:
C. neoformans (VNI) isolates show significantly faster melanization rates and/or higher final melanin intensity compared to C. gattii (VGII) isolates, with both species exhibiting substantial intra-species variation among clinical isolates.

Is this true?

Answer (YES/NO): YES